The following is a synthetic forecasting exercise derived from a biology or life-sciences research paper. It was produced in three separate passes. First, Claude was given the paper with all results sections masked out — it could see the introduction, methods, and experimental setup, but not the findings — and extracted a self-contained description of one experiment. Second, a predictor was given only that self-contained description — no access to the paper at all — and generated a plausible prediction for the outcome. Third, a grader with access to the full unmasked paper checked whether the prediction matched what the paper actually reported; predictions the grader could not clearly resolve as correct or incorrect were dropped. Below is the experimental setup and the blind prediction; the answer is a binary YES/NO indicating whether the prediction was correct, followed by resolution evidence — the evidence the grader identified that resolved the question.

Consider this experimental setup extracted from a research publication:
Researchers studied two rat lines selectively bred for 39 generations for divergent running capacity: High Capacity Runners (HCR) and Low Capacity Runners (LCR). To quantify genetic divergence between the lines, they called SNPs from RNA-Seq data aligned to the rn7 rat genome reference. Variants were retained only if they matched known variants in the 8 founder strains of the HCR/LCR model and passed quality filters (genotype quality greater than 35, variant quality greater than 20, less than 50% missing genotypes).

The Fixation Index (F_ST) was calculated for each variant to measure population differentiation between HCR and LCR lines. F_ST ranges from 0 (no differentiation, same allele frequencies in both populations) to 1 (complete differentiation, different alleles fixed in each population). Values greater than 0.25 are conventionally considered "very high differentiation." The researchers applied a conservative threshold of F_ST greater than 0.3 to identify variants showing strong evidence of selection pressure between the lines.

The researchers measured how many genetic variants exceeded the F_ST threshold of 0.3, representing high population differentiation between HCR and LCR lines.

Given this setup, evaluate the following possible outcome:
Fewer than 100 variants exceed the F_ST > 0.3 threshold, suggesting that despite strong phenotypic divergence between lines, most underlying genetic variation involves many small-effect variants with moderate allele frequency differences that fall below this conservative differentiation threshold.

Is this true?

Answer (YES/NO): NO